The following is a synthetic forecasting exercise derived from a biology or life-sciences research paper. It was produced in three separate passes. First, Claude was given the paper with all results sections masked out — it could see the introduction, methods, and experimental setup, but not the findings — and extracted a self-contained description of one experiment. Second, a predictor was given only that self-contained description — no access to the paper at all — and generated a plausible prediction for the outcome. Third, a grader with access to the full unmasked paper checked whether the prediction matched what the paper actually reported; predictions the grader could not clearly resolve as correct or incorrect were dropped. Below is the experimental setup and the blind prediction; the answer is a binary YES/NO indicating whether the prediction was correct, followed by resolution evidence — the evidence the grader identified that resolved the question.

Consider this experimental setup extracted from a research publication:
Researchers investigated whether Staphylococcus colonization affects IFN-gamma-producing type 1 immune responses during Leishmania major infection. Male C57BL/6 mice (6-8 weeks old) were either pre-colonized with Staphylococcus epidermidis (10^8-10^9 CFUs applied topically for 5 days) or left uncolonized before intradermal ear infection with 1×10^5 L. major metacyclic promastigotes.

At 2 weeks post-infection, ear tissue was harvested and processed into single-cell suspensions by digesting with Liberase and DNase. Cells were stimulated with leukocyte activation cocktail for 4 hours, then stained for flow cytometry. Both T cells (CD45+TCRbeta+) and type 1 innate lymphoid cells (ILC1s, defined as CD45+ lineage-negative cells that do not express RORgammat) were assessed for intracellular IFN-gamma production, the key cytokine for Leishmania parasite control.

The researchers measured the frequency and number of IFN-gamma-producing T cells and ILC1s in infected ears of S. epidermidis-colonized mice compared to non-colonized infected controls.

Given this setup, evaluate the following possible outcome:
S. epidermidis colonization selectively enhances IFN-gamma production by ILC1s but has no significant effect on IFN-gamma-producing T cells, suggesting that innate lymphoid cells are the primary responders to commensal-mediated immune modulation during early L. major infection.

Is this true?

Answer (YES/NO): NO